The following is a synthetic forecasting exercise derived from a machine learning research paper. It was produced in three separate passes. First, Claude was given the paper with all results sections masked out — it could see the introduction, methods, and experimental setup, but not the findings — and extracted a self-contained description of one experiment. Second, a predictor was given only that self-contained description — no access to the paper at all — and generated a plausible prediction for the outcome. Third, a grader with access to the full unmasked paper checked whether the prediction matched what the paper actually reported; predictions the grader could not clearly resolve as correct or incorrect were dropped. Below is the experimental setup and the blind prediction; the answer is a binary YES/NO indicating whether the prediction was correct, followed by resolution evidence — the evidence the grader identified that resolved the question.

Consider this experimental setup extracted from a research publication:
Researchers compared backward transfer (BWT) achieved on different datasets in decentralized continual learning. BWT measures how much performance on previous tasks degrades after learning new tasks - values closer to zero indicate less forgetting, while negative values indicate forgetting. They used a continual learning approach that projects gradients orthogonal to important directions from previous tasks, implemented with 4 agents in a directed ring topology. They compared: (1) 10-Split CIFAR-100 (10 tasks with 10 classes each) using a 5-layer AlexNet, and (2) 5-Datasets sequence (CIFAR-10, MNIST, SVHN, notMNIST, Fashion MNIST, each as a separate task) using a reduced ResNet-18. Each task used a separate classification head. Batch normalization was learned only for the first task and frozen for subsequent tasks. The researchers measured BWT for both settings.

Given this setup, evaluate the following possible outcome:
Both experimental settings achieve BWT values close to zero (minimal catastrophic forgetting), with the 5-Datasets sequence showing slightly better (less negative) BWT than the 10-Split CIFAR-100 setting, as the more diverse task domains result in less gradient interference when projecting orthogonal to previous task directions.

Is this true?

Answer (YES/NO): NO